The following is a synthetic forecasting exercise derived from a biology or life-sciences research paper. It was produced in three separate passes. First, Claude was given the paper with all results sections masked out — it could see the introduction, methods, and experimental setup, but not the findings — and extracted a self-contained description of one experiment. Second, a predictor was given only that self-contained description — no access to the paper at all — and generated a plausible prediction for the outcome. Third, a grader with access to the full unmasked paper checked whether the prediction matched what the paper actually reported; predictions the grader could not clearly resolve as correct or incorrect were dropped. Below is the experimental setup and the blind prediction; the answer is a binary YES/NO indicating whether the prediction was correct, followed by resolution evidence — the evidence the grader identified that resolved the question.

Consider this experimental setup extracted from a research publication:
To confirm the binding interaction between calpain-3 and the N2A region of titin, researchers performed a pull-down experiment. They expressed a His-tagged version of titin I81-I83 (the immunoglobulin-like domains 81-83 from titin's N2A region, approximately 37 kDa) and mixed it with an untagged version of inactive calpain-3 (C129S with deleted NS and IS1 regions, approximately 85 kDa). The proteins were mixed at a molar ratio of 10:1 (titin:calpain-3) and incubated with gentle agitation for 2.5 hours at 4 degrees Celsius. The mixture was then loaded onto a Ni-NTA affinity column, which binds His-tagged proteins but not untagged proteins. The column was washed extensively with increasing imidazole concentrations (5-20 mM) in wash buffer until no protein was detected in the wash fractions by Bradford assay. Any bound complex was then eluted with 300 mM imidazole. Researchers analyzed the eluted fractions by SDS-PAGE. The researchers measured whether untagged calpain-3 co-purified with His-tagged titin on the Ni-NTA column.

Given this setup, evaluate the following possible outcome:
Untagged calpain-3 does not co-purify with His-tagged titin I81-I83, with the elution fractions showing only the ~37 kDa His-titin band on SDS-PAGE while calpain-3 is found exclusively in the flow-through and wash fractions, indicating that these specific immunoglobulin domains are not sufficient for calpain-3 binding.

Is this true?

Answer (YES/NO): NO